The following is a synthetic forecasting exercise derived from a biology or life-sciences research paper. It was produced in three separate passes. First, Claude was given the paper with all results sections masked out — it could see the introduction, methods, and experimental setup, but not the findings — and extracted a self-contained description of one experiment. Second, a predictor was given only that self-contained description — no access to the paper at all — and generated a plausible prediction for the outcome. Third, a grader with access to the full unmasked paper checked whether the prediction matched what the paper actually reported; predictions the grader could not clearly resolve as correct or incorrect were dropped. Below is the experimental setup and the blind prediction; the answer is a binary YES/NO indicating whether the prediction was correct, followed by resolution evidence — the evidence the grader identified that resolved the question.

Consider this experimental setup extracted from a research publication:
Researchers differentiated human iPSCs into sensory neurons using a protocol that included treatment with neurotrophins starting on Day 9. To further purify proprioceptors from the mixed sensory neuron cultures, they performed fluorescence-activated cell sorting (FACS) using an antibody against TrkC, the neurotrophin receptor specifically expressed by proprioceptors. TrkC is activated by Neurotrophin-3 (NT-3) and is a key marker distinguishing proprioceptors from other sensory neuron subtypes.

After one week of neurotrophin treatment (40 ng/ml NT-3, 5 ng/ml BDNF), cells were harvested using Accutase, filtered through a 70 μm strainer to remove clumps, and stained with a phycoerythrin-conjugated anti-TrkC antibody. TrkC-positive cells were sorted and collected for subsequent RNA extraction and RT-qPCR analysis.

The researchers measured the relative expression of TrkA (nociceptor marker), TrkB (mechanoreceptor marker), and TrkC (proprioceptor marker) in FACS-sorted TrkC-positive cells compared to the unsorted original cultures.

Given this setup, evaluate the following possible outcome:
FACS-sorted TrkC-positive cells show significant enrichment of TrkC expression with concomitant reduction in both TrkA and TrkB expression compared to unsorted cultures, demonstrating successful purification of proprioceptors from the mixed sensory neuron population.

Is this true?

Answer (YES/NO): NO